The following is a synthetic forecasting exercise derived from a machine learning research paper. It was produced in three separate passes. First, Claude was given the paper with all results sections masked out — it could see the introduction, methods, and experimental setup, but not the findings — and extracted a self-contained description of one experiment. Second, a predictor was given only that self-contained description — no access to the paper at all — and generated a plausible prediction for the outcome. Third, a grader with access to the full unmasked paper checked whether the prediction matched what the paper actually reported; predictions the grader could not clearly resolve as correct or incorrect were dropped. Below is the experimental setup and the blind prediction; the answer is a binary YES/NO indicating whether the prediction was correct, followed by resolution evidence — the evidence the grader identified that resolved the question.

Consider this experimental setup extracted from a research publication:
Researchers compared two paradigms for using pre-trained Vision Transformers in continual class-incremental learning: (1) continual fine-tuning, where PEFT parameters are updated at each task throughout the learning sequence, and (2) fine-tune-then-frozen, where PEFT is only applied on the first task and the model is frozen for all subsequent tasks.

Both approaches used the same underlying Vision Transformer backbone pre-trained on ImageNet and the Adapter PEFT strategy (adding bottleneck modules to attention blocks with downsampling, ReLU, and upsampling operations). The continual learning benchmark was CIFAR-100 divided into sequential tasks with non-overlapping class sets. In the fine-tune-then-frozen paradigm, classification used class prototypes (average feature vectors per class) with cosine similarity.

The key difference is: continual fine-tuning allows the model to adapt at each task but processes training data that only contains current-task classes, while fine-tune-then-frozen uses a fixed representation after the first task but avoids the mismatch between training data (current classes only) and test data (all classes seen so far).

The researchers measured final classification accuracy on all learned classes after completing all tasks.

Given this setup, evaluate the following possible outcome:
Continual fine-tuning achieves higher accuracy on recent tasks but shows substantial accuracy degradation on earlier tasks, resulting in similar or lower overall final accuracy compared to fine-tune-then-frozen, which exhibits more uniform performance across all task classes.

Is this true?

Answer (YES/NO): NO